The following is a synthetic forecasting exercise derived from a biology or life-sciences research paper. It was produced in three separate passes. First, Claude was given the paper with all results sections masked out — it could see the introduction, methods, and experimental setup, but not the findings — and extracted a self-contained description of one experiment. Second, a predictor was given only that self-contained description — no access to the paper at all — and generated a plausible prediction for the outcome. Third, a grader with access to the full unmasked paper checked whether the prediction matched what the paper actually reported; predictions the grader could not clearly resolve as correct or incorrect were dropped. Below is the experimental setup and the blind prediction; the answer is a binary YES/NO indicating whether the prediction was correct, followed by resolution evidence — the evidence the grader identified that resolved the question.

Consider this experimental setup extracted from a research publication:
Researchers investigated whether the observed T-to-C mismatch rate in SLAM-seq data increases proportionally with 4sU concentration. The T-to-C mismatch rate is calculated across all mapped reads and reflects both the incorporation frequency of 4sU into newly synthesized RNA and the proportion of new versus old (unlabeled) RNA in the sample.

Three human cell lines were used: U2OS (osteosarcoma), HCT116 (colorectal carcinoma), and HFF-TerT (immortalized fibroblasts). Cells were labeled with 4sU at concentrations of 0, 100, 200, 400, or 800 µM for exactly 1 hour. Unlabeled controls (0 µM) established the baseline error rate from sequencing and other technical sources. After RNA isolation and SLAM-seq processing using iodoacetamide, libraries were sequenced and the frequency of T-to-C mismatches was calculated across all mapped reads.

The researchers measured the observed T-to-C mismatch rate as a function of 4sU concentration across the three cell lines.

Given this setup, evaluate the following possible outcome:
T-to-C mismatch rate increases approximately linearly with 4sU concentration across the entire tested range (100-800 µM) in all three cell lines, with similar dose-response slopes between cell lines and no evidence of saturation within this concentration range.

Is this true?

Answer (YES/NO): NO